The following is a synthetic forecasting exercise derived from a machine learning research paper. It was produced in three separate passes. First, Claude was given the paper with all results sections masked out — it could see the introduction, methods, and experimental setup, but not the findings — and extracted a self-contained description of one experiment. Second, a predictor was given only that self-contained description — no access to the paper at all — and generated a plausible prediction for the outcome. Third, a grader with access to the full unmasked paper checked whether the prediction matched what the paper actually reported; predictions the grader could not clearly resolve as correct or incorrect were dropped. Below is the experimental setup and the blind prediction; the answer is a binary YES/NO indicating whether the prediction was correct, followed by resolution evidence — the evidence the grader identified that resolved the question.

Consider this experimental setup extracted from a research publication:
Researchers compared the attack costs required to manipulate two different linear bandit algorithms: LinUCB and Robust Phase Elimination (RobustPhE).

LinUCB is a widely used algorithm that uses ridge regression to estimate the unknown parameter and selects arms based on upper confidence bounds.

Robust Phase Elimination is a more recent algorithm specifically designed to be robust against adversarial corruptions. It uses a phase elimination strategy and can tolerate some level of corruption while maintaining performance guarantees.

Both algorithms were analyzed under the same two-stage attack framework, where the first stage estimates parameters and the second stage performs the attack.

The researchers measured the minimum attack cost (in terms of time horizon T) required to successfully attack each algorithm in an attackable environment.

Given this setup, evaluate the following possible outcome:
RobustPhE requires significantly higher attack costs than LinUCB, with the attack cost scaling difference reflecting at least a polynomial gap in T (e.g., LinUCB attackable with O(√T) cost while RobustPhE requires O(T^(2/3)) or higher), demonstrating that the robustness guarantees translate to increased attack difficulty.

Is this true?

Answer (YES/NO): NO